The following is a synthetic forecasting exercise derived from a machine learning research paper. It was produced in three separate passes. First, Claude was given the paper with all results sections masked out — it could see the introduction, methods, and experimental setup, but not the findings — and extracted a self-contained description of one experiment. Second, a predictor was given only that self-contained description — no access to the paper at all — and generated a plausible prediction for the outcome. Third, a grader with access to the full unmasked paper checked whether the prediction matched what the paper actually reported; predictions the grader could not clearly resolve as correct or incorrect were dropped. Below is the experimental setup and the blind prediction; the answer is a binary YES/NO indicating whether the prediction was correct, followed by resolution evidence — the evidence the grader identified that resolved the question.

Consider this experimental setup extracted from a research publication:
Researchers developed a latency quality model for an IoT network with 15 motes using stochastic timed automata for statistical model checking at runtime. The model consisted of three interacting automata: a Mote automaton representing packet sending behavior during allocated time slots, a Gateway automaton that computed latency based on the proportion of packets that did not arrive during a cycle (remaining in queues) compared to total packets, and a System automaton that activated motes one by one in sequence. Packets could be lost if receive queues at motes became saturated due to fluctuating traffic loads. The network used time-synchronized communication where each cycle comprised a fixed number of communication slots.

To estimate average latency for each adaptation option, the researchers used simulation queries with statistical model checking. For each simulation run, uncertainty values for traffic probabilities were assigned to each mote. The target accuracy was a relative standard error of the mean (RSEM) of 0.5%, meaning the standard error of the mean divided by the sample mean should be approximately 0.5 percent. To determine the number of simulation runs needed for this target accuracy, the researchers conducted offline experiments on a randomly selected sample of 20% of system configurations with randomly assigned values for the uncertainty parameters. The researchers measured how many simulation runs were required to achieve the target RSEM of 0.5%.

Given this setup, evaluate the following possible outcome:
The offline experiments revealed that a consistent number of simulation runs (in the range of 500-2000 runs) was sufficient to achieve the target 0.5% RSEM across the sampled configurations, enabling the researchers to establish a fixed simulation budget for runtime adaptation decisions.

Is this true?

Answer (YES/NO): NO